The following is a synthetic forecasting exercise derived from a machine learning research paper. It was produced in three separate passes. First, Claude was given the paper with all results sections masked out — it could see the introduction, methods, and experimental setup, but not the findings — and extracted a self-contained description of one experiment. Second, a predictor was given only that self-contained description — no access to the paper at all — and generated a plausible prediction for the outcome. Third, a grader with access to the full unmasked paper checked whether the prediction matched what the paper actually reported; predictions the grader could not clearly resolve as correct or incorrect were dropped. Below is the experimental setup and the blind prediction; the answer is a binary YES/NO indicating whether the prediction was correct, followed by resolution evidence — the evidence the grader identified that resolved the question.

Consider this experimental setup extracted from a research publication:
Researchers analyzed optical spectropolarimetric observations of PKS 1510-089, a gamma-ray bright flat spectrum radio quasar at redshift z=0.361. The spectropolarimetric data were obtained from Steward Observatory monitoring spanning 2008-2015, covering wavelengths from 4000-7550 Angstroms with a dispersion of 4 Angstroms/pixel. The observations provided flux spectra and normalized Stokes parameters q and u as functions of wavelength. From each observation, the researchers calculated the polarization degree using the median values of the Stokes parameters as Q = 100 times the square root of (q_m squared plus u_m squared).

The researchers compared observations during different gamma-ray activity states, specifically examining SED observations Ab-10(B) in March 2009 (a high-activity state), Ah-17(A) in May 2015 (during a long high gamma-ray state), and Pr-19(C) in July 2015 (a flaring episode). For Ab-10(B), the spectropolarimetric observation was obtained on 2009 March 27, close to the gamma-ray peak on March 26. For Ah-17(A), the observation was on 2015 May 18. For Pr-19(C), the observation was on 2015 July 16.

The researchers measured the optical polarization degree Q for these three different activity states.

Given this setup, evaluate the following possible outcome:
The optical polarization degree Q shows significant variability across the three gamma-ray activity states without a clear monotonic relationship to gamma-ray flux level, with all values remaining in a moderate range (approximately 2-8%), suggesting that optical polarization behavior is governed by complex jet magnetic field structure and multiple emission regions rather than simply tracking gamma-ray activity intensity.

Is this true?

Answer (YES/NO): NO